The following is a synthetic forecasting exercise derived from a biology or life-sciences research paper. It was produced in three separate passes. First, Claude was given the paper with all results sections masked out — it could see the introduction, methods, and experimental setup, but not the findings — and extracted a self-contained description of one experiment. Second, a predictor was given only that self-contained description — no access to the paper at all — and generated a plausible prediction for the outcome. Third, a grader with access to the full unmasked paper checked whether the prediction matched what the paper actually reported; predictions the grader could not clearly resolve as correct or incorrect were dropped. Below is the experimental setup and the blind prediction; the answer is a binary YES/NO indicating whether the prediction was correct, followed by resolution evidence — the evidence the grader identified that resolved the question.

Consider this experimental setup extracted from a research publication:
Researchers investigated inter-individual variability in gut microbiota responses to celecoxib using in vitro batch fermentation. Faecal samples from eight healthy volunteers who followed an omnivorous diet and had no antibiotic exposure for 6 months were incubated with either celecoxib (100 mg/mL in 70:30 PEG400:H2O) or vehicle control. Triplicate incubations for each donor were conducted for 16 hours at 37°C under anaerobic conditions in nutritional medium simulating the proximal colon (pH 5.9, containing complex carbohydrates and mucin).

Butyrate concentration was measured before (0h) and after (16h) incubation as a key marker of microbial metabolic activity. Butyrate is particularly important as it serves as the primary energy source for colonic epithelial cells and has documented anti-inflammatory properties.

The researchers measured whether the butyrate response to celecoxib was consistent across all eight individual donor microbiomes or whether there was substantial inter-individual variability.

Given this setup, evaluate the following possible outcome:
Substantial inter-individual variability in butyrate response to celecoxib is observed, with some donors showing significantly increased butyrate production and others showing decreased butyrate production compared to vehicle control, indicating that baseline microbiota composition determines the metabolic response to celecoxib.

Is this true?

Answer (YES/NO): NO